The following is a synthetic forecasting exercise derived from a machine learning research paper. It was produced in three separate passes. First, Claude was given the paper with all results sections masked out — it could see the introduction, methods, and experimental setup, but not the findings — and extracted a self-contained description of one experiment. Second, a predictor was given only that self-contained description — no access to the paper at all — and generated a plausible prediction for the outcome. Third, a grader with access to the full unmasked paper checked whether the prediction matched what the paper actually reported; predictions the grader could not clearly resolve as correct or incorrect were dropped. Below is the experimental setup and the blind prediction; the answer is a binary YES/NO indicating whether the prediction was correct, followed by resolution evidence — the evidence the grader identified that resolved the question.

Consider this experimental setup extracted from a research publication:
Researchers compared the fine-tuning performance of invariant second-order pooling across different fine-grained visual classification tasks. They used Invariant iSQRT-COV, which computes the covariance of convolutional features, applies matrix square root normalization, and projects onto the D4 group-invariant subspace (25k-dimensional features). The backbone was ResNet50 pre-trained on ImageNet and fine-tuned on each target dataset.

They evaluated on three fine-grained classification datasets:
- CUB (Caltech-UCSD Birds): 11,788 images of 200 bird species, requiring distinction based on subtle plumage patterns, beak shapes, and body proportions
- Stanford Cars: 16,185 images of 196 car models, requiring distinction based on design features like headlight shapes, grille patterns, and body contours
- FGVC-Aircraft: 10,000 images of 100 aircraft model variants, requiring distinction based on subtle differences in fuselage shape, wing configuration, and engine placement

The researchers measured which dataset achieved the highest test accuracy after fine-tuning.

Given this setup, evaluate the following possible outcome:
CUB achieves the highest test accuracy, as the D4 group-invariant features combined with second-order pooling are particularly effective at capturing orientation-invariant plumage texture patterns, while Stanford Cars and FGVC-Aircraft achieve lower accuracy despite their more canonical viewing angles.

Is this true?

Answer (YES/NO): NO